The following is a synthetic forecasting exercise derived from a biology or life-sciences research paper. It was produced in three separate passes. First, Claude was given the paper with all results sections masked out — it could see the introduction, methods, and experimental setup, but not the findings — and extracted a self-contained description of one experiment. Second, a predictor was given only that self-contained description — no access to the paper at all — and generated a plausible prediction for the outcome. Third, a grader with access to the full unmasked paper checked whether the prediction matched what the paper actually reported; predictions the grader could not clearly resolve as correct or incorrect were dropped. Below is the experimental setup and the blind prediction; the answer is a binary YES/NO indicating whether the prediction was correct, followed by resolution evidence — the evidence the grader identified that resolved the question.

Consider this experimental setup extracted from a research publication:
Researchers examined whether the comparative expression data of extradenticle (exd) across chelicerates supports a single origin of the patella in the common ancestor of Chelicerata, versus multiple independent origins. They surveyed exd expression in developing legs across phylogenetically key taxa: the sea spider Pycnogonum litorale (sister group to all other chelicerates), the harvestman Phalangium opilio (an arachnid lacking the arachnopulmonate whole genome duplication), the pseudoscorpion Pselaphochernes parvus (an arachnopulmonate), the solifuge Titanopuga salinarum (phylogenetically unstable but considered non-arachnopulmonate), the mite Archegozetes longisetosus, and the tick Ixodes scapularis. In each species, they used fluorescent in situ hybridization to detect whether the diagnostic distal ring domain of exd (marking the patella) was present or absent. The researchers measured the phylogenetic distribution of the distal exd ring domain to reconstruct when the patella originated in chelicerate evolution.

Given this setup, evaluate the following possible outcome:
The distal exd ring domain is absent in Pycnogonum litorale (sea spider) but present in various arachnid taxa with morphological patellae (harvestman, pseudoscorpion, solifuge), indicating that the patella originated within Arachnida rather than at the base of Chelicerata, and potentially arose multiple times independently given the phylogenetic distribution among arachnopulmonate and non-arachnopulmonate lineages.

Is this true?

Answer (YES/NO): NO